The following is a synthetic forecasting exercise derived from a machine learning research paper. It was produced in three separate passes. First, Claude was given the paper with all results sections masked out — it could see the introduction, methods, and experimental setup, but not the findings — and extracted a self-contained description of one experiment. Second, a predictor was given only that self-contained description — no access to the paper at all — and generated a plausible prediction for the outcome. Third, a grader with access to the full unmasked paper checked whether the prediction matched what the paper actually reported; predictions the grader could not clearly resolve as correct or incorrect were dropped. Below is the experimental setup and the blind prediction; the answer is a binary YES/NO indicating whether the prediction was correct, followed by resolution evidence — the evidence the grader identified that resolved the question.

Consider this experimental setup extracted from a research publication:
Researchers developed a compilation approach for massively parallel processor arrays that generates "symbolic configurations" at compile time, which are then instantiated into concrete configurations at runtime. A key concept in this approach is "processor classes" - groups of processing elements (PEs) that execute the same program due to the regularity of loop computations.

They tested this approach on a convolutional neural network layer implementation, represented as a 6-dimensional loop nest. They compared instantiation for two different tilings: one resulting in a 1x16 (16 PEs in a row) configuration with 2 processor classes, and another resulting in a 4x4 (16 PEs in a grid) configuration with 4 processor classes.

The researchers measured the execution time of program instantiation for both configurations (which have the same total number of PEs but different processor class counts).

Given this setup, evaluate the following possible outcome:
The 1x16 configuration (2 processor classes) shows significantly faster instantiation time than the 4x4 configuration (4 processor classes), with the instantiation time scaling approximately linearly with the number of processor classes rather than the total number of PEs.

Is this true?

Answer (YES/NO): NO